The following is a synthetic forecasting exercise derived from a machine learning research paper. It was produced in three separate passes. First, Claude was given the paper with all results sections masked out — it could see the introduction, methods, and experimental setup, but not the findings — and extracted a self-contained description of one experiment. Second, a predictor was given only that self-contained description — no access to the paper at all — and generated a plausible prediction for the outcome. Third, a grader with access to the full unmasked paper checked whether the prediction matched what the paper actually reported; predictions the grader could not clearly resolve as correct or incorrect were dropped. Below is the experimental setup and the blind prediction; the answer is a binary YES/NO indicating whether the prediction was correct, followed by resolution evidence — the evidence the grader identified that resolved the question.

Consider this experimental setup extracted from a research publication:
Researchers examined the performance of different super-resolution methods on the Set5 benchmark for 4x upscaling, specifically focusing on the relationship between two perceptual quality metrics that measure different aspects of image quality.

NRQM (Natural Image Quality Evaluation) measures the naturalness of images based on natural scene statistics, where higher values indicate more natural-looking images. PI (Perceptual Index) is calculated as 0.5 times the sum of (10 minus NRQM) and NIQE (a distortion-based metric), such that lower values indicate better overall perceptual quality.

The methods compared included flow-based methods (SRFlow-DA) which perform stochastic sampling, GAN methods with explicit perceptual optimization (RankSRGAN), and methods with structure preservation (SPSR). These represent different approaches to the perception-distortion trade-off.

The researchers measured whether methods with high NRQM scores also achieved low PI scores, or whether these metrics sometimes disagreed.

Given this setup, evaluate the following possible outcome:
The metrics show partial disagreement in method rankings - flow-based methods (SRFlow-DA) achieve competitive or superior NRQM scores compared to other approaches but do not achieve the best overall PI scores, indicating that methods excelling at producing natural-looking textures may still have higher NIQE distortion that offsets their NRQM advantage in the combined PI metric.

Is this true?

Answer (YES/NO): NO